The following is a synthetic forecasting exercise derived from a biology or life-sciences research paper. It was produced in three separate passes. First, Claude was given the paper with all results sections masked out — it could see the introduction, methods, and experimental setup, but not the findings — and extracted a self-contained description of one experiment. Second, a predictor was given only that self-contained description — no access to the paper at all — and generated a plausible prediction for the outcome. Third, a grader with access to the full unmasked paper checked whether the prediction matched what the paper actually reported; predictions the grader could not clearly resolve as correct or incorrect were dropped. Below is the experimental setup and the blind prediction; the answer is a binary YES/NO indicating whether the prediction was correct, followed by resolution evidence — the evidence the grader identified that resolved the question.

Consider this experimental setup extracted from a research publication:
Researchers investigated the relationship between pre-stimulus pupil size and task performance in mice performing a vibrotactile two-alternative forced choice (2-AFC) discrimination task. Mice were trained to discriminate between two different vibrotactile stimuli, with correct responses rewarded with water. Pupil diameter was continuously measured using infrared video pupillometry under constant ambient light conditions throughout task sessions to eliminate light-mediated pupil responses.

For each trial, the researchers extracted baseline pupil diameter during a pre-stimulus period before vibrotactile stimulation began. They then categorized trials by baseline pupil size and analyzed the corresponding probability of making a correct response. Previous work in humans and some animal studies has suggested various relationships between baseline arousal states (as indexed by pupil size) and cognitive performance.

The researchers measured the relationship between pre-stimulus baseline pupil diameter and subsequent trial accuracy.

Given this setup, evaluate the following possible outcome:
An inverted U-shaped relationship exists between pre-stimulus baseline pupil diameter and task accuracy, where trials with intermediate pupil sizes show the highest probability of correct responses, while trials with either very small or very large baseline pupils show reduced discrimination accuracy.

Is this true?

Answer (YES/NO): NO